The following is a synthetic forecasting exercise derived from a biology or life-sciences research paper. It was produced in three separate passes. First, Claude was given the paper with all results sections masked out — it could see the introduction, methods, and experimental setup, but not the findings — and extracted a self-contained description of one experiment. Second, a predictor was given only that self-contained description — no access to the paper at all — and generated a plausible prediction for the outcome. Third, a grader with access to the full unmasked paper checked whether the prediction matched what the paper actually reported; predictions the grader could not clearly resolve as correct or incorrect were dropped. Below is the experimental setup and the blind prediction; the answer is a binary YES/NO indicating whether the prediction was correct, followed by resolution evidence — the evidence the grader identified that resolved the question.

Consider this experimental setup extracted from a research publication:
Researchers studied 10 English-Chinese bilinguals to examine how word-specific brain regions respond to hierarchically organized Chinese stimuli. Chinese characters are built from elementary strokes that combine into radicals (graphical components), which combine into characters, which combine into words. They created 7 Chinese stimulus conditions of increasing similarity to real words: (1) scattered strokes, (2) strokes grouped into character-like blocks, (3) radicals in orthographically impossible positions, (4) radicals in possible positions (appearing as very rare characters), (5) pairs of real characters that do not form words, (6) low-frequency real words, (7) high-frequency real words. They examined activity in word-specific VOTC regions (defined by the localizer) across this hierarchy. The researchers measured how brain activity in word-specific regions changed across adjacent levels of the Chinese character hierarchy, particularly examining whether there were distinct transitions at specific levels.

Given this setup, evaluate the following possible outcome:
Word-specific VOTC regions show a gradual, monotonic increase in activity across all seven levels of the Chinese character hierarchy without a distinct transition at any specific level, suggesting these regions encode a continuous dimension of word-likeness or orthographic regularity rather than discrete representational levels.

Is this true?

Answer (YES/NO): NO